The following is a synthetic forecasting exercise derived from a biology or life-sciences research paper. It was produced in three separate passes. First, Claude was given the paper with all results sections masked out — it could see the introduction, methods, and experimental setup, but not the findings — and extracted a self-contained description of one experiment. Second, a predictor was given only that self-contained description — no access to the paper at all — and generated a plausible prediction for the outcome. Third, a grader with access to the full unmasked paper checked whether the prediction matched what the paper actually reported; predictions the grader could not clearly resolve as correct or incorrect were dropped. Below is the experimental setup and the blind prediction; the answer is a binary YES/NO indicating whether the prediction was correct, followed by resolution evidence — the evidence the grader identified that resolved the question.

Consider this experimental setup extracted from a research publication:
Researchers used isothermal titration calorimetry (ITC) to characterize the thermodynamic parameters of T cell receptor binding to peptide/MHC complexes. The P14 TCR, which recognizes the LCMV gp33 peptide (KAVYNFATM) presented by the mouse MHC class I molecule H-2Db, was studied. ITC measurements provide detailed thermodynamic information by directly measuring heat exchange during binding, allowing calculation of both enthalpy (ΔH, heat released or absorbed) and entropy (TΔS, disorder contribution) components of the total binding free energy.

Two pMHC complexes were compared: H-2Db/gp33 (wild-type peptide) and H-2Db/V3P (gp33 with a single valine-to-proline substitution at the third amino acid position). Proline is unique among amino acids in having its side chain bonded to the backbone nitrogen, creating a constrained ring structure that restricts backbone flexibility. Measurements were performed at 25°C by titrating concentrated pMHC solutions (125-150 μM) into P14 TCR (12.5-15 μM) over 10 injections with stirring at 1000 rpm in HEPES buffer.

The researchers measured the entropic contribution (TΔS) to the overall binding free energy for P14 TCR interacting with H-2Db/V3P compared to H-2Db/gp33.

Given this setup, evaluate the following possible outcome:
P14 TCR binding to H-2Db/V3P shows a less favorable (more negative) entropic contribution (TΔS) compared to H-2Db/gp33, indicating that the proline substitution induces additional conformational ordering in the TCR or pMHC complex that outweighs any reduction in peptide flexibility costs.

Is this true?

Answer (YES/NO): NO